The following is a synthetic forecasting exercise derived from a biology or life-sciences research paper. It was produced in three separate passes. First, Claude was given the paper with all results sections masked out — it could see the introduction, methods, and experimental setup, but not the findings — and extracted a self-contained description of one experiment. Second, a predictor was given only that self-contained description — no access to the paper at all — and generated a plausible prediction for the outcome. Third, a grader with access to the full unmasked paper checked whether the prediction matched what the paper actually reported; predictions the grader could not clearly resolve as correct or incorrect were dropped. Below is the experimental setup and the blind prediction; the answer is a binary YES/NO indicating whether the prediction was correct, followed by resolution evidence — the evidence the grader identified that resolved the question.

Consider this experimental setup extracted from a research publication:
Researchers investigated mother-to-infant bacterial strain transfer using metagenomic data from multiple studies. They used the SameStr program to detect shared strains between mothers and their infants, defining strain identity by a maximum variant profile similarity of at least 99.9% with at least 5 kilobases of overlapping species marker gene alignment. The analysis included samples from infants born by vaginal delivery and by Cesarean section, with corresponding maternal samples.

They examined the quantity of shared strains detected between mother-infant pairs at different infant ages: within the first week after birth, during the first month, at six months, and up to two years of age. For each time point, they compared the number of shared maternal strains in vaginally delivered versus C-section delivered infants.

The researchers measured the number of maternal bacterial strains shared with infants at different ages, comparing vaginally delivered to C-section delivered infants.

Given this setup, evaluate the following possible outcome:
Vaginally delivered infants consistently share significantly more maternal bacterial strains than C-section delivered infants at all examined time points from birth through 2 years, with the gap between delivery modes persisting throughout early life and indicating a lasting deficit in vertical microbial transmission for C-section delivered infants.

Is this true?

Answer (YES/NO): NO